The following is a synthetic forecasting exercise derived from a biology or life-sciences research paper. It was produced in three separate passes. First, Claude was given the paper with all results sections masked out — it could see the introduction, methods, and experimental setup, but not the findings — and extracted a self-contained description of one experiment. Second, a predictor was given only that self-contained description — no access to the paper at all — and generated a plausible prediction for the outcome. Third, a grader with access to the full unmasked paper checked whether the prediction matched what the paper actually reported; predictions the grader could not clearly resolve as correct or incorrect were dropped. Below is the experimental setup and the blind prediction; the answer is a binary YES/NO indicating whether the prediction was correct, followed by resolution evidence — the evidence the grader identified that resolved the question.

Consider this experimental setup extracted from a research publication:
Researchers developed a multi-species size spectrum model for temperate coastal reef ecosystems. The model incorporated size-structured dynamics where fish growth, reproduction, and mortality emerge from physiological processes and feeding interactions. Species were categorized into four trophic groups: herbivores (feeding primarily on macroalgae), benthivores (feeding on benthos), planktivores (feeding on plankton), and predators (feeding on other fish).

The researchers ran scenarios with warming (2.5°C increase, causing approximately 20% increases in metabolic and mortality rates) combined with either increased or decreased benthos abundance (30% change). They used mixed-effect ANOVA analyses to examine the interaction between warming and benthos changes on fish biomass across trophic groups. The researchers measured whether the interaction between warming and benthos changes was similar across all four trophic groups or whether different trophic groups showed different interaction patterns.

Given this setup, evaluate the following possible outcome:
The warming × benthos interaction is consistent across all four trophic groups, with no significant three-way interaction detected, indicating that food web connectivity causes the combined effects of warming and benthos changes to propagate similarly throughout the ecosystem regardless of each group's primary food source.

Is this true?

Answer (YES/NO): NO